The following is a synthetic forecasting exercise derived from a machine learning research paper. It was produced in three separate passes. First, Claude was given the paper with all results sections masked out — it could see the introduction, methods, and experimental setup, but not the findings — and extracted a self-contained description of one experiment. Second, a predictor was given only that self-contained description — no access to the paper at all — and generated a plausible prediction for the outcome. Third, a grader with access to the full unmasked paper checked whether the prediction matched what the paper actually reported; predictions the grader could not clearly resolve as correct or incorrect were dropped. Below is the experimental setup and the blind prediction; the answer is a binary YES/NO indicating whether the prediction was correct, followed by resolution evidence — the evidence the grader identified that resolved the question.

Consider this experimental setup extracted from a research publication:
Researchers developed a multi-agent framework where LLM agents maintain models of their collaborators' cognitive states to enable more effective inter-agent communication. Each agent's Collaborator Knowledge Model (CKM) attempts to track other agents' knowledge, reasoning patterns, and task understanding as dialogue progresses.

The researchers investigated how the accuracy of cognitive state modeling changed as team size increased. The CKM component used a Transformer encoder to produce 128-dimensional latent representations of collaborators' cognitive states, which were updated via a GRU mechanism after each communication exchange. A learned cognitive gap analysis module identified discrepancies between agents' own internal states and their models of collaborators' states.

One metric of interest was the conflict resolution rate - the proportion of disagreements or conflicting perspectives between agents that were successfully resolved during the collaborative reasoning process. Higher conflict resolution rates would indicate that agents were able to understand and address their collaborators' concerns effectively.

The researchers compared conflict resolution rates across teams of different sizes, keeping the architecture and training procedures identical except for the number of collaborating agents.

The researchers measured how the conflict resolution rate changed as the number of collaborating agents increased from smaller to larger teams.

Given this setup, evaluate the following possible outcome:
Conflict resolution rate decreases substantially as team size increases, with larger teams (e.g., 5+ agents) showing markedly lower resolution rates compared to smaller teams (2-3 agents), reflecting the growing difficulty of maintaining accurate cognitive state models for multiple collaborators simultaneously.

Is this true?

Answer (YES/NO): NO